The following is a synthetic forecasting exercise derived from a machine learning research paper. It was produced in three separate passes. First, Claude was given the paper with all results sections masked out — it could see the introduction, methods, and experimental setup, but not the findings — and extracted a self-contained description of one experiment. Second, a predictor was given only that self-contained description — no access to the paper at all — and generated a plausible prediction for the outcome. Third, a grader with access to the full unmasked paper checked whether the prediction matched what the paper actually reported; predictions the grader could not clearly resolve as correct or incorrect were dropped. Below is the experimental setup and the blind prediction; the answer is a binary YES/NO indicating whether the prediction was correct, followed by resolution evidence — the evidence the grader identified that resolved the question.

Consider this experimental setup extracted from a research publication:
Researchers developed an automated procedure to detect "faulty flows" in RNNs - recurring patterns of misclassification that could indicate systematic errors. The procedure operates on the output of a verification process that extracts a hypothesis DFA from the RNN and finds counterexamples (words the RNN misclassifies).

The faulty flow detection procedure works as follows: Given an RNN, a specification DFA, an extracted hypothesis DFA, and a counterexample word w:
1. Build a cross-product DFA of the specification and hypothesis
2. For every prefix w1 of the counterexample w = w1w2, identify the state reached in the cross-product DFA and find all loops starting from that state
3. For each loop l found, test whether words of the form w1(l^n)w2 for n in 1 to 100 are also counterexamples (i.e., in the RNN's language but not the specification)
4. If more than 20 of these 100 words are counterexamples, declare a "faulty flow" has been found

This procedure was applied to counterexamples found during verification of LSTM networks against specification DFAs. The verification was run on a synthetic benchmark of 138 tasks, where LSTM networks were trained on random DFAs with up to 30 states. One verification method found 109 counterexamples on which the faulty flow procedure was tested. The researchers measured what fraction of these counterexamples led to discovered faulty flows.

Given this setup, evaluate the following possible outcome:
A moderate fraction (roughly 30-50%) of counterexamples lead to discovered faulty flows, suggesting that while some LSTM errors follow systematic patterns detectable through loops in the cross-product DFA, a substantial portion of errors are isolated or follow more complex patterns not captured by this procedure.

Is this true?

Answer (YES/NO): NO